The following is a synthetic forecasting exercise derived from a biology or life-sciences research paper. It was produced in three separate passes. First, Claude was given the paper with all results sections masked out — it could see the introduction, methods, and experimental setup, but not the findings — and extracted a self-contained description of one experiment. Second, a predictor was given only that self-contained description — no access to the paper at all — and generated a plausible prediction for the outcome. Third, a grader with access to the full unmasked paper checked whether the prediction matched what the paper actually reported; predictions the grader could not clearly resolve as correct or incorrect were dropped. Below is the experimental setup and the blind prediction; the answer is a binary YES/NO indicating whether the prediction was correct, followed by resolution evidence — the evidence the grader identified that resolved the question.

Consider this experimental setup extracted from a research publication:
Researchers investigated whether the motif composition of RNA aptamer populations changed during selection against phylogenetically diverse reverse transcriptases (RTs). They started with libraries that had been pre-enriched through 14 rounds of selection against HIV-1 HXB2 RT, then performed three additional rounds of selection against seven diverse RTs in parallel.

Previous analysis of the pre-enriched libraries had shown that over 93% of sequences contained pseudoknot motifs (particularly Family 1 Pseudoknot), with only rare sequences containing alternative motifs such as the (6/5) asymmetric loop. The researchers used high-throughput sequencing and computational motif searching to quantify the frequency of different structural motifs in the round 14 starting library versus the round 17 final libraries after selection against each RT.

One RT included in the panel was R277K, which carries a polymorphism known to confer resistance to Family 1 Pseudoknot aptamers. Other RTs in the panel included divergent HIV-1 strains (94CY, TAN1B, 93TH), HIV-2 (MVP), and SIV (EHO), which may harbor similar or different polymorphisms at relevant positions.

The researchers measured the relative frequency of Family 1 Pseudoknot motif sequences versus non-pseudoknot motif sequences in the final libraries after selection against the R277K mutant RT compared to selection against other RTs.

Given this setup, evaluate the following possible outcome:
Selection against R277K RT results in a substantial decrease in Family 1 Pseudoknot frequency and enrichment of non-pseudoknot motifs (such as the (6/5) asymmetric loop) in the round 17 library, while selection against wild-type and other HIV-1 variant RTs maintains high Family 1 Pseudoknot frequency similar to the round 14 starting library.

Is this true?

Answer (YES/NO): NO